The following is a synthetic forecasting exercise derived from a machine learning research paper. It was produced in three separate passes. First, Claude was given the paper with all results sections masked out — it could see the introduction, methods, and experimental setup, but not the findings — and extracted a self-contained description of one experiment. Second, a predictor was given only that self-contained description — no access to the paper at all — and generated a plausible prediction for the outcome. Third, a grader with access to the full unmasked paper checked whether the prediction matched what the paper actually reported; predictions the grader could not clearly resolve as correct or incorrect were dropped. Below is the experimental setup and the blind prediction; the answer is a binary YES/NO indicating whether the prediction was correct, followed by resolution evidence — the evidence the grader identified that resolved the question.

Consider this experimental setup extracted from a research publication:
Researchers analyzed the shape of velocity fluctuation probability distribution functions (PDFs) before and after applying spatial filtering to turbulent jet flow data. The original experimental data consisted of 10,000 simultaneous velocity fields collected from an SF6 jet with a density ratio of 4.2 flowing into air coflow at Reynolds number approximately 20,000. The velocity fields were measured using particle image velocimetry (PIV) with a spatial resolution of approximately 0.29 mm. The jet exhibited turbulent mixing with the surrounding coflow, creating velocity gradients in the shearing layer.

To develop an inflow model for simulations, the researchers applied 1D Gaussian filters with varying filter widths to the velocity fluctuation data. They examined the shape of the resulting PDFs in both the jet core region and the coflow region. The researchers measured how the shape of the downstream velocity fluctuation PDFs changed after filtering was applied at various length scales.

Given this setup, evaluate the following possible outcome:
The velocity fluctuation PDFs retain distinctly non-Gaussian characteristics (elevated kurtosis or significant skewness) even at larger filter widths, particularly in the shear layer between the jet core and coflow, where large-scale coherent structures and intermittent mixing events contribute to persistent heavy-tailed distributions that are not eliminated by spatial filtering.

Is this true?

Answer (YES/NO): NO